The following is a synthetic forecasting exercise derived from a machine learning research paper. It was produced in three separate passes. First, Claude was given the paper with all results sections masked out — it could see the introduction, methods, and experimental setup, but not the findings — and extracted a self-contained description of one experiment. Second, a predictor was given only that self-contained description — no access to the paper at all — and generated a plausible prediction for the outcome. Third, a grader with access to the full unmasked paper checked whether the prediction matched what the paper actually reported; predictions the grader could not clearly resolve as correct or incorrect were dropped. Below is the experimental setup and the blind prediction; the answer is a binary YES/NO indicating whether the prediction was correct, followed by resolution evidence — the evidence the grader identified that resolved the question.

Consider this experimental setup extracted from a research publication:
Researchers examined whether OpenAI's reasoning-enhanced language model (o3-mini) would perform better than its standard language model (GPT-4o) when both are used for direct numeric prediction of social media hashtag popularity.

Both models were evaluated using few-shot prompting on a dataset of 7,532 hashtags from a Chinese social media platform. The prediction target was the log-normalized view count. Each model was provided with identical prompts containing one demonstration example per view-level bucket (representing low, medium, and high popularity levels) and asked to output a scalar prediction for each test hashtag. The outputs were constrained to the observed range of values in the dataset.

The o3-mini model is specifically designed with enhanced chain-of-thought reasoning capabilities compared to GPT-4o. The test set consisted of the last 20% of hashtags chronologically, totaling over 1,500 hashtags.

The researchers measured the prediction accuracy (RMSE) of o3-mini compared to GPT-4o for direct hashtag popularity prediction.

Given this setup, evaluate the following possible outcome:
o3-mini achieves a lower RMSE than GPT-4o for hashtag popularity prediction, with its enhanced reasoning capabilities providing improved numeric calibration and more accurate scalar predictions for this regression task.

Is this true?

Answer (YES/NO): NO